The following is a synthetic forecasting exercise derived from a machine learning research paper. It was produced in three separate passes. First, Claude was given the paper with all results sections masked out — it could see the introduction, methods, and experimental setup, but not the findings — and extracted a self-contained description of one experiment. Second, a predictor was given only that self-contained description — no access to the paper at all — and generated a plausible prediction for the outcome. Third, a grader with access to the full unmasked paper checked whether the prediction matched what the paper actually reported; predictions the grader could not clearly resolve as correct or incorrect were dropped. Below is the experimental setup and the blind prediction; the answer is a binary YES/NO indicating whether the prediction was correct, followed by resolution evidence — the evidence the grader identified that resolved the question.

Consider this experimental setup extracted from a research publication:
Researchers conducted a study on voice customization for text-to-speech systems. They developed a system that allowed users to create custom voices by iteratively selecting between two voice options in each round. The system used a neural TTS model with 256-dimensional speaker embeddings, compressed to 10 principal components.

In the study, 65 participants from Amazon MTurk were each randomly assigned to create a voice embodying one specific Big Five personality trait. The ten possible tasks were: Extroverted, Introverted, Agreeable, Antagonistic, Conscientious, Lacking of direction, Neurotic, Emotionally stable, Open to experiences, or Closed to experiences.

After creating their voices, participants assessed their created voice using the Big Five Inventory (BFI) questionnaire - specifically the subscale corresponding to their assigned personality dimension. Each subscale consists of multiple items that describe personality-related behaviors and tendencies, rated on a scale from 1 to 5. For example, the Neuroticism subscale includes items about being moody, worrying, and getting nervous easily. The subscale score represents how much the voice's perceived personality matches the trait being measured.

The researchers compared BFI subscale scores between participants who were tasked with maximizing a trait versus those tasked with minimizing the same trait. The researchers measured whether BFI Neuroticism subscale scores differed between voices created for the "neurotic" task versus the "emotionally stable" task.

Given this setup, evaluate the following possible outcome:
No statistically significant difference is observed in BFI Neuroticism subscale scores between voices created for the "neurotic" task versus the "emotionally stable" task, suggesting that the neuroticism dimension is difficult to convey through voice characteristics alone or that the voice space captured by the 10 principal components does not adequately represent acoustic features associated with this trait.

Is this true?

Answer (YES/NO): YES